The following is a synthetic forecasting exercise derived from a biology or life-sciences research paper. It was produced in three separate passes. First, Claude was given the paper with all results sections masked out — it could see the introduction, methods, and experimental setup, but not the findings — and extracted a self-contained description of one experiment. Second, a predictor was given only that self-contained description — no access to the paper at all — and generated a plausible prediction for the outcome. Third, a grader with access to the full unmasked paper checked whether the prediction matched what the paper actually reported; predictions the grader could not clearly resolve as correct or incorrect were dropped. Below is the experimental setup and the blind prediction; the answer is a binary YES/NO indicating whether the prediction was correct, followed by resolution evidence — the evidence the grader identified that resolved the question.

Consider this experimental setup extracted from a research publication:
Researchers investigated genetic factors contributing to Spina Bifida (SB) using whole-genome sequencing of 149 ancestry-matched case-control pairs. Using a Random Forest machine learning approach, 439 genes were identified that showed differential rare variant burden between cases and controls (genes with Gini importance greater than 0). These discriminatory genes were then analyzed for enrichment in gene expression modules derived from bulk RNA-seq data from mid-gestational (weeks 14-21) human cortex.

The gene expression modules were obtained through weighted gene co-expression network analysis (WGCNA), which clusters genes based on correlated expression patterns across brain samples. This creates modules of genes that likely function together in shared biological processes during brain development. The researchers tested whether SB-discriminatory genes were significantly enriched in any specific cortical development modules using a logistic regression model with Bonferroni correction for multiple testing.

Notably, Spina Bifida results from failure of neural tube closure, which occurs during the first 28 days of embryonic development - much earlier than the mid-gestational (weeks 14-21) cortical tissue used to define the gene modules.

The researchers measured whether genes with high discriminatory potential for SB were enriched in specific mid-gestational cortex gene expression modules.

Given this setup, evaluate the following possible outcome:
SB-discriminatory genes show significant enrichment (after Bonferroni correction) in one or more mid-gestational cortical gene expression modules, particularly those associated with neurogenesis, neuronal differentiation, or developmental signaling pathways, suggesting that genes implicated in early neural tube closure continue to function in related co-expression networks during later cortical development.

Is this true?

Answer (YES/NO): YES